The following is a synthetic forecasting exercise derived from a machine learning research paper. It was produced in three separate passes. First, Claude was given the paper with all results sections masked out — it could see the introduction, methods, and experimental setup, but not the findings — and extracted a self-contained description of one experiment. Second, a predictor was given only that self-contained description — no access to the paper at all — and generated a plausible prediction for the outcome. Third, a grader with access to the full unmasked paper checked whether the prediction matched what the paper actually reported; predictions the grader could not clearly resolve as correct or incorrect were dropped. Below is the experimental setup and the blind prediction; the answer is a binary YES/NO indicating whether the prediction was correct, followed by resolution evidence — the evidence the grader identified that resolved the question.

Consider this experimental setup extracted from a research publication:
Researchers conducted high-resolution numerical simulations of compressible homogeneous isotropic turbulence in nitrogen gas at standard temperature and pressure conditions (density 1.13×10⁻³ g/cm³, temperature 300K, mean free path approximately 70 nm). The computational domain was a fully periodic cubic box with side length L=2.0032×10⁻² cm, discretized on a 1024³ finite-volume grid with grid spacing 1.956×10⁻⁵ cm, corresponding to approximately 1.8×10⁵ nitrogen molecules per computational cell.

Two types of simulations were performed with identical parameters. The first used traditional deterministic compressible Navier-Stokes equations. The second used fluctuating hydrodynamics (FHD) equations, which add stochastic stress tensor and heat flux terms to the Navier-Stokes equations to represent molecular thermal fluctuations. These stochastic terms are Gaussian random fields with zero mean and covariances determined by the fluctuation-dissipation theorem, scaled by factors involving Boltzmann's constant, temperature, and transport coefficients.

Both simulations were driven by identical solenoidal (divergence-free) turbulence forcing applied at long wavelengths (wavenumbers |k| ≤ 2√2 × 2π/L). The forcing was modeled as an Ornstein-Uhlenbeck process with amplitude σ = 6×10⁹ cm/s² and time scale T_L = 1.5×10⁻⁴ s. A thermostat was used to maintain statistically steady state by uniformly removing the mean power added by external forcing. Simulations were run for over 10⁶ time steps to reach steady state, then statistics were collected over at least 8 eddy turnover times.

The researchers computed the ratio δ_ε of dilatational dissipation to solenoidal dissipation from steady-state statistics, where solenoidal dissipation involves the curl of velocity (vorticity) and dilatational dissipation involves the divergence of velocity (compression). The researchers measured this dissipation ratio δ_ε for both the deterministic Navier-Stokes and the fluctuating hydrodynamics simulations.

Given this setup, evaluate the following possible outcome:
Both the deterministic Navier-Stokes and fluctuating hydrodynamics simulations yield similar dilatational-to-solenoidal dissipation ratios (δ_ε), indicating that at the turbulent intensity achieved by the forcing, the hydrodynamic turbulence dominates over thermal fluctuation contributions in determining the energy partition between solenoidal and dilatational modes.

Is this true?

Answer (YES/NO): NO